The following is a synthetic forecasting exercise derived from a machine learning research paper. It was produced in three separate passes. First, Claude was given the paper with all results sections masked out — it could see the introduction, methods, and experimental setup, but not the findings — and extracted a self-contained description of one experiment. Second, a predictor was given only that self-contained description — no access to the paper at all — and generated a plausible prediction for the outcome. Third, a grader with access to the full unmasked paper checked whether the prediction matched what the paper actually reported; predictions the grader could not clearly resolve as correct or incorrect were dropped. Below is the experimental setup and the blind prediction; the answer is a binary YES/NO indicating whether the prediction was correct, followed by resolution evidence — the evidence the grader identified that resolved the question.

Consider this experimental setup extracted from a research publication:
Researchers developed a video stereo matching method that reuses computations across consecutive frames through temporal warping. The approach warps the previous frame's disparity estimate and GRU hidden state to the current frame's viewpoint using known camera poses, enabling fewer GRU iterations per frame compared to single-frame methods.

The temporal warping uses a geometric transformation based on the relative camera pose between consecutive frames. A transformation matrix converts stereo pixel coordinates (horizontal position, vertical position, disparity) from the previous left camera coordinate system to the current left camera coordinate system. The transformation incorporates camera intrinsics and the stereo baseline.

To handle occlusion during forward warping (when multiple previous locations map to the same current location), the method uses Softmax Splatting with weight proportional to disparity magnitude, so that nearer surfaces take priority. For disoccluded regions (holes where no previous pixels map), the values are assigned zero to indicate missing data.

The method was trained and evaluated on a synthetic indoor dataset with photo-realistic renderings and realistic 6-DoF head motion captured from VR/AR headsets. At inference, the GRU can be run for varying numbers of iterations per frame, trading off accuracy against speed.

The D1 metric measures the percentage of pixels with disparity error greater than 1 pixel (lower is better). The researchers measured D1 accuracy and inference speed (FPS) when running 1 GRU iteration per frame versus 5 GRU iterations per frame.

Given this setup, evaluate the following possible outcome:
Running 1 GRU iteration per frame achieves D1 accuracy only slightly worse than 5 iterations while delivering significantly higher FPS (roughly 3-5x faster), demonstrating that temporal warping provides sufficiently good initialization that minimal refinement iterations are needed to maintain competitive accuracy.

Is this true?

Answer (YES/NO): NO